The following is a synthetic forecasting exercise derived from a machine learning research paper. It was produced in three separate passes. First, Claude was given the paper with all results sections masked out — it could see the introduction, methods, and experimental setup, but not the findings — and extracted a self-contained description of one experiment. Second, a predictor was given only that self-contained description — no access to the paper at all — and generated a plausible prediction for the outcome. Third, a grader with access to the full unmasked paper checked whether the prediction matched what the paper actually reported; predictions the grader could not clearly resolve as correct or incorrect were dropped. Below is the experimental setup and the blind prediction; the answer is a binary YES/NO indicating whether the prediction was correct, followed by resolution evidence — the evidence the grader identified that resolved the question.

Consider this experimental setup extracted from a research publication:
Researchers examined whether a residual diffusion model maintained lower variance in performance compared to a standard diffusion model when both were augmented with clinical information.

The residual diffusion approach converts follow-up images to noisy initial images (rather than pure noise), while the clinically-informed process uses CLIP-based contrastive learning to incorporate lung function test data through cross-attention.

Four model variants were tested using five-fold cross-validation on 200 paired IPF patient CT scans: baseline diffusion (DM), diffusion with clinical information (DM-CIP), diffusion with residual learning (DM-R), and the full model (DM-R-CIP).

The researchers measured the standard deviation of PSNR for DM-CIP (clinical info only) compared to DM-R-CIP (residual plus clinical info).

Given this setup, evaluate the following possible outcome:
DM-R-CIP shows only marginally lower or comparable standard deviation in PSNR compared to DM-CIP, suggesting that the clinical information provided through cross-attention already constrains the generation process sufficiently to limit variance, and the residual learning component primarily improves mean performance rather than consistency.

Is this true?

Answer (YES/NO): NO